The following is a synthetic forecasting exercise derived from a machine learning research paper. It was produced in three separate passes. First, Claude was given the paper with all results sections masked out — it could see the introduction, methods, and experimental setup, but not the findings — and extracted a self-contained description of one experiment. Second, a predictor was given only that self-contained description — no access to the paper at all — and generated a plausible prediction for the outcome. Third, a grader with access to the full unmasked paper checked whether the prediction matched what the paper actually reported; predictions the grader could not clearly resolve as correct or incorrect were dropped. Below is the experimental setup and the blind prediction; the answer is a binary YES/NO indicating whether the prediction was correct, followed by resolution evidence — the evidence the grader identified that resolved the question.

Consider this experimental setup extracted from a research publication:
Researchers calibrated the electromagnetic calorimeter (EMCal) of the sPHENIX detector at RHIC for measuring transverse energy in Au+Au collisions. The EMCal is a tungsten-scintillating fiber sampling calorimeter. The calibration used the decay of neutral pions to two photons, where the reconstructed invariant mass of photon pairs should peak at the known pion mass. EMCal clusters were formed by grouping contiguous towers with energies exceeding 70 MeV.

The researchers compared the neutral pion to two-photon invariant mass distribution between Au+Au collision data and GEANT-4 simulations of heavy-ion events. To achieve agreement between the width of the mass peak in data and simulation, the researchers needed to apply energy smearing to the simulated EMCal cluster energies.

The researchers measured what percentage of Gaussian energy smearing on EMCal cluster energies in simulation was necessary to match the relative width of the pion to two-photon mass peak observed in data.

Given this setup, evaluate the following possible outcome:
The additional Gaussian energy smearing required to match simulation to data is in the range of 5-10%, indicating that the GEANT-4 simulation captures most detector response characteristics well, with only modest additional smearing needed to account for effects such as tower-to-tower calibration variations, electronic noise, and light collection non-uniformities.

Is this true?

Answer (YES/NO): NO